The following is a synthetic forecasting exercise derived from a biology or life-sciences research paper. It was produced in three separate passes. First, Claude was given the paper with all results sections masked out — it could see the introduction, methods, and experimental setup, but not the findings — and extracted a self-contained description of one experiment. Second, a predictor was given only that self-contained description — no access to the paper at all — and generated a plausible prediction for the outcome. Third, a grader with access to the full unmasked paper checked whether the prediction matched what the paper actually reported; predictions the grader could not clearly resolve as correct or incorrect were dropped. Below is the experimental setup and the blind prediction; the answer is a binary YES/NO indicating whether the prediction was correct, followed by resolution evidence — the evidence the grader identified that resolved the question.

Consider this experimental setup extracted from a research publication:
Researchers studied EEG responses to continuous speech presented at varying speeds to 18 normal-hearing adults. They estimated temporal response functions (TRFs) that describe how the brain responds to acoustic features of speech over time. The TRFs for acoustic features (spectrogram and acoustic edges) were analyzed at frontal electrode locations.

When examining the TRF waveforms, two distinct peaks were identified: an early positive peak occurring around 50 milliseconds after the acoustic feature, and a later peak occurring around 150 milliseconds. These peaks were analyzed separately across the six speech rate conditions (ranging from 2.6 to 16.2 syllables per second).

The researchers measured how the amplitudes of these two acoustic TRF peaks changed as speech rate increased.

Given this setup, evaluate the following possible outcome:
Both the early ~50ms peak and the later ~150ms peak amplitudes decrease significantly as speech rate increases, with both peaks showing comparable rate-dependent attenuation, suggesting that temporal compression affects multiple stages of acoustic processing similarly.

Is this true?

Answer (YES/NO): NO